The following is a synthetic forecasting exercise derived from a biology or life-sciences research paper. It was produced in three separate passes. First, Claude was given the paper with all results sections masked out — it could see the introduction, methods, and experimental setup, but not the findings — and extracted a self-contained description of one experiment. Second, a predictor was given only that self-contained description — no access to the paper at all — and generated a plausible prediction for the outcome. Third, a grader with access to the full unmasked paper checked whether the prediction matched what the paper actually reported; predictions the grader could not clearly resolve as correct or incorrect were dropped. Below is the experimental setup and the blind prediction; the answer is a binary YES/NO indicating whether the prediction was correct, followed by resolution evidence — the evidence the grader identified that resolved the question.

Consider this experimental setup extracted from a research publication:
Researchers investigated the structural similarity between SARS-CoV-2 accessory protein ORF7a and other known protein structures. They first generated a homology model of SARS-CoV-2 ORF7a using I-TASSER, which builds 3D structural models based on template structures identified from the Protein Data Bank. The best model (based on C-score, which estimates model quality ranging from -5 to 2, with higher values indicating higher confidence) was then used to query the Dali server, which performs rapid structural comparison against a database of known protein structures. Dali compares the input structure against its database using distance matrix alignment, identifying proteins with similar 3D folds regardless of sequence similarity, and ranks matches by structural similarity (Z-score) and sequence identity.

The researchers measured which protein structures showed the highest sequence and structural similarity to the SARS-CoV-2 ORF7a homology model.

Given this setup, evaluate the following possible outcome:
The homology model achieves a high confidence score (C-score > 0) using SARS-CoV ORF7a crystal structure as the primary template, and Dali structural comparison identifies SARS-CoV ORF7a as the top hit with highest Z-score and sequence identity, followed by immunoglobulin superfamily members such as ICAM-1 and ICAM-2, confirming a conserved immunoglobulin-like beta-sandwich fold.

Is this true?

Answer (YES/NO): NO